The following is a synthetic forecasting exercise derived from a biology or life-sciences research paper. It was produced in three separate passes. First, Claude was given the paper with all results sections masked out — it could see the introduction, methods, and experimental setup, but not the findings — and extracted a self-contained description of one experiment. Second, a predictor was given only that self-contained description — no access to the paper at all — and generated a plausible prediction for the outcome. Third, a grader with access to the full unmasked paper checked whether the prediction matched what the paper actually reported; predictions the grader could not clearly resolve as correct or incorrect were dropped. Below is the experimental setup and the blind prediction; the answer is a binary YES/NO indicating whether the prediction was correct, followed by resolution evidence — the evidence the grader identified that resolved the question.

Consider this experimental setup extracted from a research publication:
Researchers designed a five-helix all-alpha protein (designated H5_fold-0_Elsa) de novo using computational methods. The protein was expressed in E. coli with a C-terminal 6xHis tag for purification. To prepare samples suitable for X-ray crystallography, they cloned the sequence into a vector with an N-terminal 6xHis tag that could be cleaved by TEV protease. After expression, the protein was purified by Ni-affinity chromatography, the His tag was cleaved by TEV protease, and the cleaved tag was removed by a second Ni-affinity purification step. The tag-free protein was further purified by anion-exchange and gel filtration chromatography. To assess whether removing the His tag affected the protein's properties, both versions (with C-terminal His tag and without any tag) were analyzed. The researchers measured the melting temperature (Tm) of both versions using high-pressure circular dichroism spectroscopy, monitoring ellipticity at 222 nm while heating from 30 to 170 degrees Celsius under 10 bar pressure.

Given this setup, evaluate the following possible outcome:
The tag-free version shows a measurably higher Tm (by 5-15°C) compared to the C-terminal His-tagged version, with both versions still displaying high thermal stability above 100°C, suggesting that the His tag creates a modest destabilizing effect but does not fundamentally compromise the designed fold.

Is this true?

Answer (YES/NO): NO